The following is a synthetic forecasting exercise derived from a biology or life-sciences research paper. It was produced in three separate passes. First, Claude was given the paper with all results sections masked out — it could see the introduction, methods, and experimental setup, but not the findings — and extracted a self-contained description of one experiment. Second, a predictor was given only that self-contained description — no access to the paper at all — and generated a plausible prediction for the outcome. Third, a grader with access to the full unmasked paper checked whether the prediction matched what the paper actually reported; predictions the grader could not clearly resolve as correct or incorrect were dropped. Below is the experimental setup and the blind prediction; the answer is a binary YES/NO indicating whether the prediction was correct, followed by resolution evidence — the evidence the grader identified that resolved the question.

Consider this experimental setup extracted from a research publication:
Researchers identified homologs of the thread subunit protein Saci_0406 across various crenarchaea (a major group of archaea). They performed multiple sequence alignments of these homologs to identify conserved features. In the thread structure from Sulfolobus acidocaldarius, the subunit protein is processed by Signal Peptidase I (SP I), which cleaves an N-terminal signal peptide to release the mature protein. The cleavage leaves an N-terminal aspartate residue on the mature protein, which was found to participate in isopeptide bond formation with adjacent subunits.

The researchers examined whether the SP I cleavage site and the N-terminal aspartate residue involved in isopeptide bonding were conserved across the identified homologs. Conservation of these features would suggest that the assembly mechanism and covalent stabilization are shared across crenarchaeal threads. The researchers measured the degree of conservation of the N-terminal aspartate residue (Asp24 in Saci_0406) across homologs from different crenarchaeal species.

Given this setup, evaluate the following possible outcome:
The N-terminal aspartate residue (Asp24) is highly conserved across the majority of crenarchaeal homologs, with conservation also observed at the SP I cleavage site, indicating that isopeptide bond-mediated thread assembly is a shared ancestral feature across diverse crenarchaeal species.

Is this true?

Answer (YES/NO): YES